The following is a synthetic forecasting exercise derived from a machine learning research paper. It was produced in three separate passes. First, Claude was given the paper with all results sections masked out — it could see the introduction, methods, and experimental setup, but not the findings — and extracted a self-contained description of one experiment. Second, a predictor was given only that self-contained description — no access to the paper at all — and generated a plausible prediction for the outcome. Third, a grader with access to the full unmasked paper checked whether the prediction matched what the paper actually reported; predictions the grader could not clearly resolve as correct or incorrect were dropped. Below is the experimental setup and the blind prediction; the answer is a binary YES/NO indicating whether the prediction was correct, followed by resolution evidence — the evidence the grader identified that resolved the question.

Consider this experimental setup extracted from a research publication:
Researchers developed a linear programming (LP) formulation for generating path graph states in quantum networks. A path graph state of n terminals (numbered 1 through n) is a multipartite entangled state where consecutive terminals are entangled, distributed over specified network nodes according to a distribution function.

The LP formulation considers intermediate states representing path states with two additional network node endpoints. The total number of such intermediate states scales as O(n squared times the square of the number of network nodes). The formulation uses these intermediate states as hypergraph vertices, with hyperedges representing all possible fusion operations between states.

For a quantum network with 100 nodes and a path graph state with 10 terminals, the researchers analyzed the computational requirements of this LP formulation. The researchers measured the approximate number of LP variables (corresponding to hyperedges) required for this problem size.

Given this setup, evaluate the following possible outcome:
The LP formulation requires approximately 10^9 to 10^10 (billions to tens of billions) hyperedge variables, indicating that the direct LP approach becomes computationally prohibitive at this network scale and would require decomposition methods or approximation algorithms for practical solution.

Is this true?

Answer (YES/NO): NO